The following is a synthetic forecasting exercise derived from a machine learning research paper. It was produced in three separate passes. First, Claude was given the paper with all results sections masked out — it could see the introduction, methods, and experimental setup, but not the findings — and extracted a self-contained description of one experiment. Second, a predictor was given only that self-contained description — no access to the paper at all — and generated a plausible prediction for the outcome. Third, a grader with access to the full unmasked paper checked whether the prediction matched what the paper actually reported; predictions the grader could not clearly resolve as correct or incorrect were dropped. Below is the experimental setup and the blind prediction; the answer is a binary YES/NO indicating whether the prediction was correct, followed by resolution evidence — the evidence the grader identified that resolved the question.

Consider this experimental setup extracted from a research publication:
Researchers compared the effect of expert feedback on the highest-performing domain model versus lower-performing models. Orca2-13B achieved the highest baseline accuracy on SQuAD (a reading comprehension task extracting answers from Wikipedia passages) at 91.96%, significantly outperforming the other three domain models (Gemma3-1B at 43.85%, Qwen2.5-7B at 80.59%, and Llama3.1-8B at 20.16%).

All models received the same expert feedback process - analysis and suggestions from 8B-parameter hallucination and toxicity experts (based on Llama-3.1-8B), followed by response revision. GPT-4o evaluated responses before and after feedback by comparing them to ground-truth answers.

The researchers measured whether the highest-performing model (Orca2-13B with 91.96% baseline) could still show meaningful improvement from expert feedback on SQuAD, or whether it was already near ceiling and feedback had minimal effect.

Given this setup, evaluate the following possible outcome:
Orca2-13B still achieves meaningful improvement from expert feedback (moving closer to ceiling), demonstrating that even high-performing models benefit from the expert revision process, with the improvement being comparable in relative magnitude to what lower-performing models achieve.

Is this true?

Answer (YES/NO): NO